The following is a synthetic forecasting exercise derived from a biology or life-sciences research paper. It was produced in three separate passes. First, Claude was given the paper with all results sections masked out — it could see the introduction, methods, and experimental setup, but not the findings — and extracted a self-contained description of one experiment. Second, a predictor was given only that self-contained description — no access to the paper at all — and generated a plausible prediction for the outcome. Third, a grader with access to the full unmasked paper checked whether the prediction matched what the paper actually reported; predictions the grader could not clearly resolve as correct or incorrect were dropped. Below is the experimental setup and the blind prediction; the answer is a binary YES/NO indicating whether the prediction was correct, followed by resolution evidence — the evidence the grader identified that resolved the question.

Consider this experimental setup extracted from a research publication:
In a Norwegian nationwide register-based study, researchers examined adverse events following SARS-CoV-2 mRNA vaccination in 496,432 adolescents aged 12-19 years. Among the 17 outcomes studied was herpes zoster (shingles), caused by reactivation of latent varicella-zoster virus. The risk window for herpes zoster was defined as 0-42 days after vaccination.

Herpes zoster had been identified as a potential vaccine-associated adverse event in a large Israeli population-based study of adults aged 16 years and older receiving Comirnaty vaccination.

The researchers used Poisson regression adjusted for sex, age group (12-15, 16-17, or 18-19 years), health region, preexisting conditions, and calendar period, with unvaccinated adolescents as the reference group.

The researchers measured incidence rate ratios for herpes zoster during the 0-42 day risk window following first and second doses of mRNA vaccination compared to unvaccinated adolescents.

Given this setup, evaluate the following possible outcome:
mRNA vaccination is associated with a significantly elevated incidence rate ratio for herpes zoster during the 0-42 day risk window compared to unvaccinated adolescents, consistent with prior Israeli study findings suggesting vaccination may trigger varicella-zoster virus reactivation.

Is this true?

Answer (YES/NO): NO